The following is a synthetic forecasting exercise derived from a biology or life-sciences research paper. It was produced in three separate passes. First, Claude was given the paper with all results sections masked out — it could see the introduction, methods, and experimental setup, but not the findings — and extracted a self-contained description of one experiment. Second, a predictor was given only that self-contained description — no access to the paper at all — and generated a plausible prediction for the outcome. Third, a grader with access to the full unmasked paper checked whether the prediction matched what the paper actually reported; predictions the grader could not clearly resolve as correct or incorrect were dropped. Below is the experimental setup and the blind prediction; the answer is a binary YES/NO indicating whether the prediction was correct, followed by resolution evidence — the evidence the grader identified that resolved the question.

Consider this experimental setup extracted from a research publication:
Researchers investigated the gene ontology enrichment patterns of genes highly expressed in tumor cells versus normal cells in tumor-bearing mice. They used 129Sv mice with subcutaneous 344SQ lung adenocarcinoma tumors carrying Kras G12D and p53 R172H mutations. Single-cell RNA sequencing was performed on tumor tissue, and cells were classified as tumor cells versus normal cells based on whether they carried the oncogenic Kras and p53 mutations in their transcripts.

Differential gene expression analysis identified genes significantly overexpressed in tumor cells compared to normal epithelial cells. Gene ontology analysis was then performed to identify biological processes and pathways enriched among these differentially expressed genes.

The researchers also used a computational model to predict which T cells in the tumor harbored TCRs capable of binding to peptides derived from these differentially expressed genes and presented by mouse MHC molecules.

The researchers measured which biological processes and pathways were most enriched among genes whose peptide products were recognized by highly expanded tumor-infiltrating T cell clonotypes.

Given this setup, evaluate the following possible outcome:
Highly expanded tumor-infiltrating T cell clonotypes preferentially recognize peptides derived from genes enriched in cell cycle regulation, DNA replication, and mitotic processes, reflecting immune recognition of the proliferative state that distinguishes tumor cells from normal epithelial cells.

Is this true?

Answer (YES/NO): NO